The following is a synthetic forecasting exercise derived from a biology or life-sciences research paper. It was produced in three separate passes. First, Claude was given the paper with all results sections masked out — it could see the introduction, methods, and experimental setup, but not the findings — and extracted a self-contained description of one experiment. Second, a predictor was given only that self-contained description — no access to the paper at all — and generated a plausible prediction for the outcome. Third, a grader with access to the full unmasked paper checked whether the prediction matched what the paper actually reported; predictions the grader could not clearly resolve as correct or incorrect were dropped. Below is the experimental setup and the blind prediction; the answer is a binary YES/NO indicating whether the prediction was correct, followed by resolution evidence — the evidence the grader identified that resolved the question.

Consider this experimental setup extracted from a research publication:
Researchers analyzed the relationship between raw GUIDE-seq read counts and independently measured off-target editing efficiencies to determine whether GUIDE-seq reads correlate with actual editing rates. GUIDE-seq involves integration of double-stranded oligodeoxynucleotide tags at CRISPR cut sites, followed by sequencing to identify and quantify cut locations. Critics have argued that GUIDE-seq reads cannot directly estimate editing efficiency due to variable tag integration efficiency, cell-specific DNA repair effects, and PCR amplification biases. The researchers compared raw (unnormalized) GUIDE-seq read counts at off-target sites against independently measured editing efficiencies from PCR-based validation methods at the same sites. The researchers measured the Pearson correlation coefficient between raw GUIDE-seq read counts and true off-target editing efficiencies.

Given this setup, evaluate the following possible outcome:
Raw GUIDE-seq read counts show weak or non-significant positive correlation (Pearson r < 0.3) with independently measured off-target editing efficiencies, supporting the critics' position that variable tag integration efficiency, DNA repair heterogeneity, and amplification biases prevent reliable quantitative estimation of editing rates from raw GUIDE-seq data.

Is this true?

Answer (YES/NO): NO